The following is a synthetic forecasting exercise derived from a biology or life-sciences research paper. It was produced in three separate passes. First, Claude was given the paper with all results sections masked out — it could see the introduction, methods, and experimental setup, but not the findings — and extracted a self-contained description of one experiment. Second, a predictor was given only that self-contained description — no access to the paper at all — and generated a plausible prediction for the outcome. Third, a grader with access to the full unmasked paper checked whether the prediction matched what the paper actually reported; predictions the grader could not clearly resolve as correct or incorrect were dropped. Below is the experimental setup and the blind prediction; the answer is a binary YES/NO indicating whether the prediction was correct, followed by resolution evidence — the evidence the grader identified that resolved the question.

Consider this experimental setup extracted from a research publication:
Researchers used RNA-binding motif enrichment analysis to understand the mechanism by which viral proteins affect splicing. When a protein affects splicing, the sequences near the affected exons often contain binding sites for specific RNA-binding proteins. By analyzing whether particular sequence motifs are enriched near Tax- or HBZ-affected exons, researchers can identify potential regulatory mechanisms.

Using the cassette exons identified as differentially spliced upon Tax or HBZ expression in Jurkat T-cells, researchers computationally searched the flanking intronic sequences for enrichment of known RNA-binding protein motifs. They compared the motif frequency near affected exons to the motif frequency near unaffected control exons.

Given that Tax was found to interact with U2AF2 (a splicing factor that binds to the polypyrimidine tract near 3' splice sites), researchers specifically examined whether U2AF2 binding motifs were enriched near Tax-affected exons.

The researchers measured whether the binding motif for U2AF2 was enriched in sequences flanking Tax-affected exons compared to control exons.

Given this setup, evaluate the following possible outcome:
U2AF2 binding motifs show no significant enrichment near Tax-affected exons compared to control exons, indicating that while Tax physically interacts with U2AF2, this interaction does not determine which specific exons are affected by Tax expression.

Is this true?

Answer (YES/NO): NO